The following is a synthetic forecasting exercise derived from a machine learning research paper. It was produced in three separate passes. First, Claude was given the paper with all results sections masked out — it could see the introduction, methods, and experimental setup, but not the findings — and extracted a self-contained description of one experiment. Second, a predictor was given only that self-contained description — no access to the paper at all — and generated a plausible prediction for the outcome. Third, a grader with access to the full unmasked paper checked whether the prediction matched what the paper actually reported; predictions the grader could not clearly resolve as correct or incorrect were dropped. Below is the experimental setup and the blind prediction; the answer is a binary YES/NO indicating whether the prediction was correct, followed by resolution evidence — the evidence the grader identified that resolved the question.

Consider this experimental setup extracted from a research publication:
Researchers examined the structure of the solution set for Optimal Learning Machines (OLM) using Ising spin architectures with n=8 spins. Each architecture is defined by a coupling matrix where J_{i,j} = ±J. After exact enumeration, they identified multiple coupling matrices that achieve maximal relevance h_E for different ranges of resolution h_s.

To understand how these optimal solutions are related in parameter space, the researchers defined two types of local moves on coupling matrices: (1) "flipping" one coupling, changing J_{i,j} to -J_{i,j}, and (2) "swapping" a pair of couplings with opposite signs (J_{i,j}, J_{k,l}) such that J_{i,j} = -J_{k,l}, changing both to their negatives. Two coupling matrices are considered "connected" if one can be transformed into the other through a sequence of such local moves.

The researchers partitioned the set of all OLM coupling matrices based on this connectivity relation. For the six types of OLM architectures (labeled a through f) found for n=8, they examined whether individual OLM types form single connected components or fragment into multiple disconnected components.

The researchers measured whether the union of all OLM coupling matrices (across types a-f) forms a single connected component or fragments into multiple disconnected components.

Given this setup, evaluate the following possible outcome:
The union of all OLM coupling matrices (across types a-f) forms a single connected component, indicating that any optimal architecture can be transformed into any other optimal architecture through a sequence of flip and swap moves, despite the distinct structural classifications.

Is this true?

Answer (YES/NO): YES